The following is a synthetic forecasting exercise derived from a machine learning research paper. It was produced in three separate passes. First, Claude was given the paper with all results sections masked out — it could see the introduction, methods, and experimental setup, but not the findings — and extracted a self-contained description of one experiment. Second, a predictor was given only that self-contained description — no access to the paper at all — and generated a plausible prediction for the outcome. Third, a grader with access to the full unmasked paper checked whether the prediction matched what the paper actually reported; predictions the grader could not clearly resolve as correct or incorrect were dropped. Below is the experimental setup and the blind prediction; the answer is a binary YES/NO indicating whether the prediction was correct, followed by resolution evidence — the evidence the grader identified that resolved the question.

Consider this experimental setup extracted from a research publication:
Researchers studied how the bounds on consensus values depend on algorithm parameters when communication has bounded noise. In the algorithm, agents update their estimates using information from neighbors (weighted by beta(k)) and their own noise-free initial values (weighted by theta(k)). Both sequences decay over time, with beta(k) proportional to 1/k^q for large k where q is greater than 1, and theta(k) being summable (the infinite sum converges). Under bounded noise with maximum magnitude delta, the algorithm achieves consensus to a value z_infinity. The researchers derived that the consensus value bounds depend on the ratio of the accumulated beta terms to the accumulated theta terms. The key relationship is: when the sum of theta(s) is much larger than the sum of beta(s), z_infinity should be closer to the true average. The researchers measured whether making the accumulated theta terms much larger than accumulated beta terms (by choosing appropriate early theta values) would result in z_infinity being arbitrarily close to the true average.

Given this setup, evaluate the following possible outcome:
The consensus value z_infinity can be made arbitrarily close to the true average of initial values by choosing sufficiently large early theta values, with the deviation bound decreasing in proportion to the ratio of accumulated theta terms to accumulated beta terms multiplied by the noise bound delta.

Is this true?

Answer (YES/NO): NO